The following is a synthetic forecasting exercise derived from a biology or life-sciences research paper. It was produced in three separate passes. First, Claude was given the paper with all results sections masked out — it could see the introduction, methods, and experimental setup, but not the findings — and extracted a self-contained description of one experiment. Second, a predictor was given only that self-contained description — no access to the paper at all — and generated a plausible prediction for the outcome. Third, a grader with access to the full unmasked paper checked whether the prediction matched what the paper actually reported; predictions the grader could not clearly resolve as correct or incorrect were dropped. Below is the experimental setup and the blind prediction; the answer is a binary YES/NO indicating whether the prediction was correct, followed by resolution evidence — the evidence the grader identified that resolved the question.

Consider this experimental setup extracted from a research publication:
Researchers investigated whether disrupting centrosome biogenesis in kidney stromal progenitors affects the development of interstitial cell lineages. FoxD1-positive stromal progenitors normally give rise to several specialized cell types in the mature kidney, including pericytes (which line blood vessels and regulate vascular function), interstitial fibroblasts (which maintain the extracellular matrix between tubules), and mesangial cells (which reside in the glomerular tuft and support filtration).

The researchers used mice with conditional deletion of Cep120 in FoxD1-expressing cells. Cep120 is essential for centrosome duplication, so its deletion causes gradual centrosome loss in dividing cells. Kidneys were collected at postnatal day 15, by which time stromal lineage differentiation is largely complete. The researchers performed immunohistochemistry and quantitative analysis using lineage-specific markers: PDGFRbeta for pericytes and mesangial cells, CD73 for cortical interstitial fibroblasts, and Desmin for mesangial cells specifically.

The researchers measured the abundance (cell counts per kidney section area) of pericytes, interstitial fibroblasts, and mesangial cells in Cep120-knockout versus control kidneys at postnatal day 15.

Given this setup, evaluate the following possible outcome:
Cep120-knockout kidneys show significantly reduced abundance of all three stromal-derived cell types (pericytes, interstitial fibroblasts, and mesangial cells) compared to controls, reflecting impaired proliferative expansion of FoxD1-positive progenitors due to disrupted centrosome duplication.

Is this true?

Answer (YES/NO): YES